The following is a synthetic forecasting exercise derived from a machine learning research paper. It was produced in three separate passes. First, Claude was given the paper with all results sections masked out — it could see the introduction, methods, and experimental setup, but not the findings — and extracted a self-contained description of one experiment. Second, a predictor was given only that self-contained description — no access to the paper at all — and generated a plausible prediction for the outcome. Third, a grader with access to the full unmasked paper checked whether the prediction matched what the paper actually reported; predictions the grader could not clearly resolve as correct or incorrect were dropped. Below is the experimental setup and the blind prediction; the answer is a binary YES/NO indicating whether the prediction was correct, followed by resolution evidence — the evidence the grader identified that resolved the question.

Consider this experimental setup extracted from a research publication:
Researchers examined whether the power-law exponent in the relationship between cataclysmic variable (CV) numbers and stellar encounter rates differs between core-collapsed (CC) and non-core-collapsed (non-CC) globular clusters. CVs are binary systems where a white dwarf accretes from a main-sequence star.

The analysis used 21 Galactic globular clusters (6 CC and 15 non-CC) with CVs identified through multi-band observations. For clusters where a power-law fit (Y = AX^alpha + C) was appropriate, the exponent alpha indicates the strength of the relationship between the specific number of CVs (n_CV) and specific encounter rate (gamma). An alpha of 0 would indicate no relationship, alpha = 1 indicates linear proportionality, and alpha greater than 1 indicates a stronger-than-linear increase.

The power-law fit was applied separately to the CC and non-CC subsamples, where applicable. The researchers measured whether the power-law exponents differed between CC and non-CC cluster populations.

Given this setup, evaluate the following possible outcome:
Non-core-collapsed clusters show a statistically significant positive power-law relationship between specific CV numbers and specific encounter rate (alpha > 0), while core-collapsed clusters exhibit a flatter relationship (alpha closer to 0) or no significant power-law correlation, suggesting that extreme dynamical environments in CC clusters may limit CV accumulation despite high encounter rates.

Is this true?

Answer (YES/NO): NO